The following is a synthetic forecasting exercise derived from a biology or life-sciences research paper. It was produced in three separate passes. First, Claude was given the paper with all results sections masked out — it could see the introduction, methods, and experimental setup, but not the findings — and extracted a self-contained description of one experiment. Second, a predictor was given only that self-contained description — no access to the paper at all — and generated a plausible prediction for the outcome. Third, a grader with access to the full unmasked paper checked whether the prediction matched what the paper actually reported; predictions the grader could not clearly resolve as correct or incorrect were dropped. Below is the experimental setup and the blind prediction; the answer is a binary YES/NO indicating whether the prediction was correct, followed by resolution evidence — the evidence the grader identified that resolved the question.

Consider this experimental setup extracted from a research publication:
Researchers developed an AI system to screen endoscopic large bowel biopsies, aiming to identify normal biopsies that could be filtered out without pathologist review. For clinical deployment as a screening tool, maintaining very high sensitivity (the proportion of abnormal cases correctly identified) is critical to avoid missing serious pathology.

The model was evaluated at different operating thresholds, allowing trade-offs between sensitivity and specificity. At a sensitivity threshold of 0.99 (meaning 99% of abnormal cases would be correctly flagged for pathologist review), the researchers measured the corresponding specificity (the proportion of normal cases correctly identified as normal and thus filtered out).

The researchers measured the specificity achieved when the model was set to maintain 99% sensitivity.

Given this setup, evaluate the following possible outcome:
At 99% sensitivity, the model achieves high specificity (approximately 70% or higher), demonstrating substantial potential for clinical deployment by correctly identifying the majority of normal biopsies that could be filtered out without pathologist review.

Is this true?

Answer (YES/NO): NO